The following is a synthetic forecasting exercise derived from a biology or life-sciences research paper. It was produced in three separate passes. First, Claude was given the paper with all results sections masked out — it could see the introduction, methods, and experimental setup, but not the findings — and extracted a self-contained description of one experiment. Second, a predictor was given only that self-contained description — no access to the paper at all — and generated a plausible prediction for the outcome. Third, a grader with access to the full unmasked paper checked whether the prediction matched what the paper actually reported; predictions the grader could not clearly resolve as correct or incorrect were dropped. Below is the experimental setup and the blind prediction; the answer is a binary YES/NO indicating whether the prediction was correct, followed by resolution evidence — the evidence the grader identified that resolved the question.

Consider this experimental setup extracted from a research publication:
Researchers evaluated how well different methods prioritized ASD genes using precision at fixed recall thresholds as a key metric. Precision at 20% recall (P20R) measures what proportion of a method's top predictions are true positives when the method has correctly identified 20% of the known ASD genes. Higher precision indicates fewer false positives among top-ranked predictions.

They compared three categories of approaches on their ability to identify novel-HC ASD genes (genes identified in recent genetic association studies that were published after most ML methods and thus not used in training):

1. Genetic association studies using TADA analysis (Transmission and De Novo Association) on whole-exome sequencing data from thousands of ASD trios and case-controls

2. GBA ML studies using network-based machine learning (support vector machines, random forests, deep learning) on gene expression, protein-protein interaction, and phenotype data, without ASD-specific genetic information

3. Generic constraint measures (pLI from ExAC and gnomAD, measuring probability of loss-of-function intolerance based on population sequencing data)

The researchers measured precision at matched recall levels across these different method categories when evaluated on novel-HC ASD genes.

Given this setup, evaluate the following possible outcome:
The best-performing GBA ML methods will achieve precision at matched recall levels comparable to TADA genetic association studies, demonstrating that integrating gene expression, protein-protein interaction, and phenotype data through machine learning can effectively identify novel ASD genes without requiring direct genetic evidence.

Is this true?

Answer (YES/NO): NO